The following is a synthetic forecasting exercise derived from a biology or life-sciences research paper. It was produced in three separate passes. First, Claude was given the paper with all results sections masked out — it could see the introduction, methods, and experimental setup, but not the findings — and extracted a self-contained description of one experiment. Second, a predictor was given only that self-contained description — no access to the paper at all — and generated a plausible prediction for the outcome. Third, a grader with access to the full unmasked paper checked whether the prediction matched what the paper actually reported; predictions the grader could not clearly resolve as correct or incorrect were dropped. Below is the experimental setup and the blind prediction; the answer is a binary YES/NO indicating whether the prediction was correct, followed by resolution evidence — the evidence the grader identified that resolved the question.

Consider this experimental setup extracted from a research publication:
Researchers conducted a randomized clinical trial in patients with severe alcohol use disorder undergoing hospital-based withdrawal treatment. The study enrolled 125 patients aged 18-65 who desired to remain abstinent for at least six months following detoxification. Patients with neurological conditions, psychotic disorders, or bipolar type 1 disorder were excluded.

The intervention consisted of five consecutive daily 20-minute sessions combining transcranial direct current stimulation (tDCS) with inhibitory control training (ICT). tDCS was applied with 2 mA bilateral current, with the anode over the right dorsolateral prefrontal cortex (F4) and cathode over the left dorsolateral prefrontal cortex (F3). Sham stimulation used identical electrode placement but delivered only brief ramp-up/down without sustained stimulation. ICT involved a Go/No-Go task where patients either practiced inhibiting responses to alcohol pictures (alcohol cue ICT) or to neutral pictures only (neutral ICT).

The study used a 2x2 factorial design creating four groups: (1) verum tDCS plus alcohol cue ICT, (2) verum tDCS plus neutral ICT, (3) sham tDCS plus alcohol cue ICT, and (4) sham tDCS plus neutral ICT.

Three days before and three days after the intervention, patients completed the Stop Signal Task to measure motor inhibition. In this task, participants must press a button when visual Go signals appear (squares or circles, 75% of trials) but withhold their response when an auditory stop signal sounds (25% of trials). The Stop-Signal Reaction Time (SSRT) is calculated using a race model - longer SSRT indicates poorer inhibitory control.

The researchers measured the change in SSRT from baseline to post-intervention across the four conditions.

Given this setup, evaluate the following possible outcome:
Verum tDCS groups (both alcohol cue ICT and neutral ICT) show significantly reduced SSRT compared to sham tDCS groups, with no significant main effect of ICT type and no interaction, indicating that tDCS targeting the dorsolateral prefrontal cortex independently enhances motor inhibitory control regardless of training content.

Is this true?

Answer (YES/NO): NO